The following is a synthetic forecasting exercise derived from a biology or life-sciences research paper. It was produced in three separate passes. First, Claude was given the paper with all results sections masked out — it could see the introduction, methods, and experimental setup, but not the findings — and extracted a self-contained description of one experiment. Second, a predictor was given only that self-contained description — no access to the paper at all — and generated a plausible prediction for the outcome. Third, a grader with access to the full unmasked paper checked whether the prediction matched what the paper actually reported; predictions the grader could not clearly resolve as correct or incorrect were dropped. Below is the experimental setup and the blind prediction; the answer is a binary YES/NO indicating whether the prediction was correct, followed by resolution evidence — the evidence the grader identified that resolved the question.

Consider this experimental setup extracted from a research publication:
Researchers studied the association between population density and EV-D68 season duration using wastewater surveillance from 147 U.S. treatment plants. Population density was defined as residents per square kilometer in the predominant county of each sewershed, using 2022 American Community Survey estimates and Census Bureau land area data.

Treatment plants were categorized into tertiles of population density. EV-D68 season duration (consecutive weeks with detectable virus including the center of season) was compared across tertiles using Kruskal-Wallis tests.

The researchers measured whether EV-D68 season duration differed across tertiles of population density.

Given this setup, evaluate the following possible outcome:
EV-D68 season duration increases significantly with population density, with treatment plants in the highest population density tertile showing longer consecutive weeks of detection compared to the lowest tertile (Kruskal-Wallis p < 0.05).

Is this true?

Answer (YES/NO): YES